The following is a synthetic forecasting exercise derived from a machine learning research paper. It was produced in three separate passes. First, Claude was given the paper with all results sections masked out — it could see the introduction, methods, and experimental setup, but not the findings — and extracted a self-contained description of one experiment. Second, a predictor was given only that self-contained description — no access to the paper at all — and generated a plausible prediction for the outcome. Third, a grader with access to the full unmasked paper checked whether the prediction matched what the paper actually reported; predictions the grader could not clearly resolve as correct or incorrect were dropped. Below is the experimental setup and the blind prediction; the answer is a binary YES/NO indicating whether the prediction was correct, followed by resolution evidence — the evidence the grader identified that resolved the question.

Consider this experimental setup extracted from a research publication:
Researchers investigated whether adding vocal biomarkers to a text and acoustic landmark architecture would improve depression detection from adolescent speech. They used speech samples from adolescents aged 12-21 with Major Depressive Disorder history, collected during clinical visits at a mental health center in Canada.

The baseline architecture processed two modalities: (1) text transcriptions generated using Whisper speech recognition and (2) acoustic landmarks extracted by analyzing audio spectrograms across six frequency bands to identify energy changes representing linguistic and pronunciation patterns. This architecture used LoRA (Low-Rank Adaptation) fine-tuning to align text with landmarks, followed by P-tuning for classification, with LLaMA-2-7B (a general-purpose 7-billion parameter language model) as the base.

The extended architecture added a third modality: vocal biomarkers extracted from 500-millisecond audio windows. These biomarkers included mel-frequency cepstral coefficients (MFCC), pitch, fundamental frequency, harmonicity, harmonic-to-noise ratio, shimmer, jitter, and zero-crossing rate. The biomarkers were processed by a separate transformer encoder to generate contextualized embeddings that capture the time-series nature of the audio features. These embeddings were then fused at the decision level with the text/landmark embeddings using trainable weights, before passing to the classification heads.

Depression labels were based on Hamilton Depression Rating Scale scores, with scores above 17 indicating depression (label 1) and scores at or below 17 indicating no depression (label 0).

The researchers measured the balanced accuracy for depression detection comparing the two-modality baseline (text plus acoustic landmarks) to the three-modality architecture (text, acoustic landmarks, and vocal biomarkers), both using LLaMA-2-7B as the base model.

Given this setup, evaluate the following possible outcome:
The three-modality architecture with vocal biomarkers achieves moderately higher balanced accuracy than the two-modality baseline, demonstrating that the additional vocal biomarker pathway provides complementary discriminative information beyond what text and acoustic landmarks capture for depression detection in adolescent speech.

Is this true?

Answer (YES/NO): NO